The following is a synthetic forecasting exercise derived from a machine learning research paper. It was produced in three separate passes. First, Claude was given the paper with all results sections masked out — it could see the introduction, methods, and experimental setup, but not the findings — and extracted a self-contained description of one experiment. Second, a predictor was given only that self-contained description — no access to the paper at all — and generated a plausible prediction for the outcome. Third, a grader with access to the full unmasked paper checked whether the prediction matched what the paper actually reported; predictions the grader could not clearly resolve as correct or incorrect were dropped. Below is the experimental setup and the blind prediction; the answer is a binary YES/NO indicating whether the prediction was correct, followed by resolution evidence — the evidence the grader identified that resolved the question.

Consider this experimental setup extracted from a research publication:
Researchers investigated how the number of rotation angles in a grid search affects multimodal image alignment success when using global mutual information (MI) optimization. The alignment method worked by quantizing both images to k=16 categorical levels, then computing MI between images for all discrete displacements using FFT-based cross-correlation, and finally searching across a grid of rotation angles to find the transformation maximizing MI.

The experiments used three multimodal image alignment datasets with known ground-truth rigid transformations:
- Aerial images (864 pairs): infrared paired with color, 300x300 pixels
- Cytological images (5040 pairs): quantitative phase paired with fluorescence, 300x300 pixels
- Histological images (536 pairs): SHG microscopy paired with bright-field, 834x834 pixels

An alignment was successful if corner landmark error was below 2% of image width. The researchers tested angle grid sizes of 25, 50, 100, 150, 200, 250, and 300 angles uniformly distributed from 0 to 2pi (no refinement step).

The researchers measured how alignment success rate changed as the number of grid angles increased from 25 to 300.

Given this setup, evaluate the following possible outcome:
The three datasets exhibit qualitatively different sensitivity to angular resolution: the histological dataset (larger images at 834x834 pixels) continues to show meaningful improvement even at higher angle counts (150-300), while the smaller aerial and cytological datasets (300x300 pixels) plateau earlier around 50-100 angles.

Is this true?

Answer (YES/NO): NO